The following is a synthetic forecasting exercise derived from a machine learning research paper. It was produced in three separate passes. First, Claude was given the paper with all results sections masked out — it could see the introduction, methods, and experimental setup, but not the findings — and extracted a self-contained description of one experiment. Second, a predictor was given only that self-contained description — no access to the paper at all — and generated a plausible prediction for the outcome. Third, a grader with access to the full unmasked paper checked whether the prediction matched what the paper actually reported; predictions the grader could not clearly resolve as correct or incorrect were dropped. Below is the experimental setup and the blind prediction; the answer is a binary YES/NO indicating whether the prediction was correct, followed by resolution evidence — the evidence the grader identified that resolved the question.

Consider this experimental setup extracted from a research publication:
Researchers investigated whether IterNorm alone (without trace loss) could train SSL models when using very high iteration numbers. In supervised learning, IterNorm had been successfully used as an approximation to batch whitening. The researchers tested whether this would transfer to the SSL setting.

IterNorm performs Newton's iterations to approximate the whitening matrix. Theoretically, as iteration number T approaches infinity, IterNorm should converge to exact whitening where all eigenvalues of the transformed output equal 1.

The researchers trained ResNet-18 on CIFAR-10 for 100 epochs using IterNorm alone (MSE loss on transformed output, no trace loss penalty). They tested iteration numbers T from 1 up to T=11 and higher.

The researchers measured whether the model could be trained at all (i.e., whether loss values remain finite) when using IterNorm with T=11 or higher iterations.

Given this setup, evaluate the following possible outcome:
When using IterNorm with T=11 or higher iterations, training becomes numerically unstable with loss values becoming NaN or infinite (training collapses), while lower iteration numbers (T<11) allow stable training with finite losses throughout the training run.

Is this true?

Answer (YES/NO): YES